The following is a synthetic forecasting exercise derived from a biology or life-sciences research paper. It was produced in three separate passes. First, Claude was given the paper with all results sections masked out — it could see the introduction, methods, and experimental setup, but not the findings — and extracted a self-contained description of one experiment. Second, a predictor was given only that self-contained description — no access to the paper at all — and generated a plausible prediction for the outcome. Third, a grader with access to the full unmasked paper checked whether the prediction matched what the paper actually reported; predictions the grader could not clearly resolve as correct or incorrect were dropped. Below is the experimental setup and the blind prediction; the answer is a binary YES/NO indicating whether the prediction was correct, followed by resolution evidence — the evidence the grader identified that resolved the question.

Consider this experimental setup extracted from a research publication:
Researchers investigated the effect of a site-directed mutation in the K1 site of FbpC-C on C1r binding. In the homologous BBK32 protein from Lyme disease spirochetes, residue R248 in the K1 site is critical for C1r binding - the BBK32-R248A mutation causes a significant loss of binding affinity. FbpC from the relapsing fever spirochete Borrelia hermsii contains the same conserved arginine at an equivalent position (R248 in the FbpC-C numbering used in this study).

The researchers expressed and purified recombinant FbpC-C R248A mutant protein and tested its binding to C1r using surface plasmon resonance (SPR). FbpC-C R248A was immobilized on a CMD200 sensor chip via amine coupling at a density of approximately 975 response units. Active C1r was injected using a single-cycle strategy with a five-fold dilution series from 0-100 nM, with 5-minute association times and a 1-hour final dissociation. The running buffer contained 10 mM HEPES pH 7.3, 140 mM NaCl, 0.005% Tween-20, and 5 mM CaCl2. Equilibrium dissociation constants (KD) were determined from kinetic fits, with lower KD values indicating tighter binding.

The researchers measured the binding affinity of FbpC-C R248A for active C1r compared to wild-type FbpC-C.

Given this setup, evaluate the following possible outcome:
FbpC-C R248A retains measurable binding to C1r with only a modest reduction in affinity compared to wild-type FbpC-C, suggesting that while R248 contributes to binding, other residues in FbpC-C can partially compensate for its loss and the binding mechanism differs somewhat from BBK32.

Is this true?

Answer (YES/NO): NO